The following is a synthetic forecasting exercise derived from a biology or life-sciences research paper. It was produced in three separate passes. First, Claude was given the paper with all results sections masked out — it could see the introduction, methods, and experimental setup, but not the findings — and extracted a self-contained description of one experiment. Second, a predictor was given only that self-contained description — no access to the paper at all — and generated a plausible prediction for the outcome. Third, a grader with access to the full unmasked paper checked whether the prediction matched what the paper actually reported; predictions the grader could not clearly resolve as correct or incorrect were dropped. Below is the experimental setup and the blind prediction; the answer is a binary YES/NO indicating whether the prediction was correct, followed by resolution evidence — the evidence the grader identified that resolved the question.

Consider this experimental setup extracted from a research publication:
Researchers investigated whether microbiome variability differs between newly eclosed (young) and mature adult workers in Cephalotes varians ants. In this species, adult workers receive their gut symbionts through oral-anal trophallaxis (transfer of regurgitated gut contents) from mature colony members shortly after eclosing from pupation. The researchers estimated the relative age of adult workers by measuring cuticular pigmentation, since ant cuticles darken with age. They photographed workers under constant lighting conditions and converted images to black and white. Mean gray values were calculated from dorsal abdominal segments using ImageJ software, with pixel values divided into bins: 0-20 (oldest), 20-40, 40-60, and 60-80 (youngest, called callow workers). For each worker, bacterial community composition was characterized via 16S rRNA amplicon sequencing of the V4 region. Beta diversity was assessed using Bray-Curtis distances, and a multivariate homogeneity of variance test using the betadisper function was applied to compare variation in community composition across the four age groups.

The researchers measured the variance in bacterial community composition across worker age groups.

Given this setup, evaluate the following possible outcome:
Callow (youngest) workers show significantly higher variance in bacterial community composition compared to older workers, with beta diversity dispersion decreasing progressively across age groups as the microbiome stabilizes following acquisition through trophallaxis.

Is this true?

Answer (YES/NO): NO